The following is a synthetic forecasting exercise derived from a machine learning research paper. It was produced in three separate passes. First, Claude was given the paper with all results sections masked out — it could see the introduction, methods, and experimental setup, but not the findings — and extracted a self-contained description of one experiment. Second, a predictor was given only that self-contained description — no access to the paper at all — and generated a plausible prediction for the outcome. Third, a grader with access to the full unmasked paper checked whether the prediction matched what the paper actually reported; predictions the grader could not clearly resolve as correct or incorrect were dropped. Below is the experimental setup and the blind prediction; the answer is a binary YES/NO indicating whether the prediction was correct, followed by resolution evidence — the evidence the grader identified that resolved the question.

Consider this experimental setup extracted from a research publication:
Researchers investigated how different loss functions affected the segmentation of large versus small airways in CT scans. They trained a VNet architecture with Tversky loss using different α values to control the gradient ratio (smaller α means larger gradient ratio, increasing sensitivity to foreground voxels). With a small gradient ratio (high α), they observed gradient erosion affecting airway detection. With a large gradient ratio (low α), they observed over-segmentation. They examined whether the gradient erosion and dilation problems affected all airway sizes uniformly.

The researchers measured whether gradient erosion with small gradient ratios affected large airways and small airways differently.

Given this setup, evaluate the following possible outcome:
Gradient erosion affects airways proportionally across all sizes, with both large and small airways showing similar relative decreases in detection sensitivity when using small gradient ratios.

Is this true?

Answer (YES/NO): NO